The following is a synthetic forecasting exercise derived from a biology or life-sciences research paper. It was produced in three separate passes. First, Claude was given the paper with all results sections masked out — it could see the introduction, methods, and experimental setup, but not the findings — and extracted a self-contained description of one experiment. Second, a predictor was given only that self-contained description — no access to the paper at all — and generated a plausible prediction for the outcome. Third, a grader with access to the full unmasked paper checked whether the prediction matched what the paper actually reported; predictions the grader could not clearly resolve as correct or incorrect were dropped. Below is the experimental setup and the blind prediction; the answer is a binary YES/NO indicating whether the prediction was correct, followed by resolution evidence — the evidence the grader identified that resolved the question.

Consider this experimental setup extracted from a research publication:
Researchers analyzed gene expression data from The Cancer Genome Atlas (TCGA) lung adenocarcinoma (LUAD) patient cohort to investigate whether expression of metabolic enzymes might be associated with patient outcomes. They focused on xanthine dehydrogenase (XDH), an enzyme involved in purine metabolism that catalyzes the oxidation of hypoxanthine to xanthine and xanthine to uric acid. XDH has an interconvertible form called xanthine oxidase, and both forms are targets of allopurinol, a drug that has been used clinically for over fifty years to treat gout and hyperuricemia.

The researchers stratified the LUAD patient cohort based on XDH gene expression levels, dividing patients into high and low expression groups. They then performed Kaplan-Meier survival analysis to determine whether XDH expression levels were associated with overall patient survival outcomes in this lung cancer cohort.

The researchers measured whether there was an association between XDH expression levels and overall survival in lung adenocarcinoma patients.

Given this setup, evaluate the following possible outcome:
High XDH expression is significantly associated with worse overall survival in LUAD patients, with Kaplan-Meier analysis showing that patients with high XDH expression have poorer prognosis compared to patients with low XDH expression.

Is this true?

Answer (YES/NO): YES